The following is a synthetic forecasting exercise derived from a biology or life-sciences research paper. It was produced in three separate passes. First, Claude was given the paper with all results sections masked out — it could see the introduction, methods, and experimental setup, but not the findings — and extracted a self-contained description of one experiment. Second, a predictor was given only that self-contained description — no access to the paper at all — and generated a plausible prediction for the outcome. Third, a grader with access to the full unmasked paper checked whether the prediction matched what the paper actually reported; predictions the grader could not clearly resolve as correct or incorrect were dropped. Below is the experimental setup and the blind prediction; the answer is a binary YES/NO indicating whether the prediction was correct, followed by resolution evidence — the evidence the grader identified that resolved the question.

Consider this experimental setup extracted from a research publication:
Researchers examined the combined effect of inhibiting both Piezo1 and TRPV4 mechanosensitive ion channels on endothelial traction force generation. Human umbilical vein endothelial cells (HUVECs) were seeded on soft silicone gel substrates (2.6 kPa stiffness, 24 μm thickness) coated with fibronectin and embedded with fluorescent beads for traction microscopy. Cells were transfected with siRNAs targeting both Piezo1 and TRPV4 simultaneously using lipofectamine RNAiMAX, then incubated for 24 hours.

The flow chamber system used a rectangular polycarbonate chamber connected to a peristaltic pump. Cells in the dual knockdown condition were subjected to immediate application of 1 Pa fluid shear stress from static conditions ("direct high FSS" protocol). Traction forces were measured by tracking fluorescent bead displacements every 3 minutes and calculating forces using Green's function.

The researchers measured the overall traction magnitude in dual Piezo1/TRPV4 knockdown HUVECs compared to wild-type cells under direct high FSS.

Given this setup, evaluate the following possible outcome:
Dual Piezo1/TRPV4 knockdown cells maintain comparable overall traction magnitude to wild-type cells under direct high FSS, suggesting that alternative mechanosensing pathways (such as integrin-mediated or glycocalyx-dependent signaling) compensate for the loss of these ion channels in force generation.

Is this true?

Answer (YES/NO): NO